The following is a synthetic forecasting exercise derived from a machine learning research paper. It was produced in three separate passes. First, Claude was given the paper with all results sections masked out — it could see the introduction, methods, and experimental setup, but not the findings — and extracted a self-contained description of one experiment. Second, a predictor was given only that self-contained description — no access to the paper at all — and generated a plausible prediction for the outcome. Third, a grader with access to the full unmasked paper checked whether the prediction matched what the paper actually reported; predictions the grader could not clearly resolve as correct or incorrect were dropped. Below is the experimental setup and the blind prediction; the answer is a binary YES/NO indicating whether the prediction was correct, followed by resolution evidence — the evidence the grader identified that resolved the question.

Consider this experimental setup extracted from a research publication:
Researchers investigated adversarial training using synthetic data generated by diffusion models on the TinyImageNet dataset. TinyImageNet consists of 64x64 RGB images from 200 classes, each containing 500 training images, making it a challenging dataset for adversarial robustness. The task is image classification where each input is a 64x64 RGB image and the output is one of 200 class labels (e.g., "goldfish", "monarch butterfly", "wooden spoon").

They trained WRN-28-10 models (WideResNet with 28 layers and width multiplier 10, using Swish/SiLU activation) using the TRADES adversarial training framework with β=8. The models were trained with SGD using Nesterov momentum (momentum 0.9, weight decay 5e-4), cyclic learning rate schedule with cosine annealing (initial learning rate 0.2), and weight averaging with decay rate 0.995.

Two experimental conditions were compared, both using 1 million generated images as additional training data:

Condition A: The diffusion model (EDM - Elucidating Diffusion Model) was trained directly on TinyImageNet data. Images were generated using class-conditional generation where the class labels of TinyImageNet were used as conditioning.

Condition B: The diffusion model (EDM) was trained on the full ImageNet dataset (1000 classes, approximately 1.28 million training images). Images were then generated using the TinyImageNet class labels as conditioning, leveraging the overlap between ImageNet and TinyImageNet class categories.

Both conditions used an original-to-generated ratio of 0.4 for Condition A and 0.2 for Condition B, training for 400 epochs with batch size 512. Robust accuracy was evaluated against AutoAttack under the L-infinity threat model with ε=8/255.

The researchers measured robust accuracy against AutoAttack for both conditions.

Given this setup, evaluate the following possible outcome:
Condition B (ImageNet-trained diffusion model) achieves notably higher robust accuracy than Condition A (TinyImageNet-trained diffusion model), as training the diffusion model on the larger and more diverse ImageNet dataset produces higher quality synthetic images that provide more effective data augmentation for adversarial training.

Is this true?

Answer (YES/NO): YES